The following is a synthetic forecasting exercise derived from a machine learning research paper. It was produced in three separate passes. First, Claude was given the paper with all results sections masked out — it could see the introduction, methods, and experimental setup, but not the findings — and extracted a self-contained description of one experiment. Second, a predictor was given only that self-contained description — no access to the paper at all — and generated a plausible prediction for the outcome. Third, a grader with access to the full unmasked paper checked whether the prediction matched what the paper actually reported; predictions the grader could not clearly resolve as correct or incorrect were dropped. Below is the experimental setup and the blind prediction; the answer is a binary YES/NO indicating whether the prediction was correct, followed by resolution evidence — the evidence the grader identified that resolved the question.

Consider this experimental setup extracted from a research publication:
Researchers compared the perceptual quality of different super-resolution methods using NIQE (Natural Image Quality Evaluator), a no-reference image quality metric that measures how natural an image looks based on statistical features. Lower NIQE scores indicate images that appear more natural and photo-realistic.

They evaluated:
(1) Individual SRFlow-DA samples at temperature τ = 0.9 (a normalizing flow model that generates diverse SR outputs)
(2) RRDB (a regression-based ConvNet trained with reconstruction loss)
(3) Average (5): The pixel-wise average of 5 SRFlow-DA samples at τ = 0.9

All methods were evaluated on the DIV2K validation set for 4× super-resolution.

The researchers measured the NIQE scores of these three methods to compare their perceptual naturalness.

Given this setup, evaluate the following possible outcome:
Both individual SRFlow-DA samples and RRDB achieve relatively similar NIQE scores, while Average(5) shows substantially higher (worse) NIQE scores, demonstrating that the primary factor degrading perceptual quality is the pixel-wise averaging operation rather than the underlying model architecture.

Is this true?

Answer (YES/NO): NO